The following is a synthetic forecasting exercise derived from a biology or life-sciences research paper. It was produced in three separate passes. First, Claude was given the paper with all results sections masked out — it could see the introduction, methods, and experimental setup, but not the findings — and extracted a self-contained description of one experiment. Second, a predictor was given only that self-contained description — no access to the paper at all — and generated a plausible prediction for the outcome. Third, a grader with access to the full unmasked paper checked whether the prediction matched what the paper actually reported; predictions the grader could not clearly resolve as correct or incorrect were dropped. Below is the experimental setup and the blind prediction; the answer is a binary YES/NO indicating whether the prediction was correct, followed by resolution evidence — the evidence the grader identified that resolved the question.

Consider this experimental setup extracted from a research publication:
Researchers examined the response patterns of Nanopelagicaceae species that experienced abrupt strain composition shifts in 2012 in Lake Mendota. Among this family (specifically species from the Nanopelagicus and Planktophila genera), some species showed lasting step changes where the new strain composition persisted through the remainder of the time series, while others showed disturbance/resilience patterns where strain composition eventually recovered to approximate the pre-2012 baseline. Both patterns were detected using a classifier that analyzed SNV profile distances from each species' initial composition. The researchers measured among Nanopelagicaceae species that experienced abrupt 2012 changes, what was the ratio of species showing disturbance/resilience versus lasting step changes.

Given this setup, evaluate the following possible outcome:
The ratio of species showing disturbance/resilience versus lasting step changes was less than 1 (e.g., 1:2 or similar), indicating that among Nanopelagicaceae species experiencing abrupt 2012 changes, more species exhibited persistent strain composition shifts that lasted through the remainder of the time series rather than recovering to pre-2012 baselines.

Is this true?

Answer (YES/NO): NO